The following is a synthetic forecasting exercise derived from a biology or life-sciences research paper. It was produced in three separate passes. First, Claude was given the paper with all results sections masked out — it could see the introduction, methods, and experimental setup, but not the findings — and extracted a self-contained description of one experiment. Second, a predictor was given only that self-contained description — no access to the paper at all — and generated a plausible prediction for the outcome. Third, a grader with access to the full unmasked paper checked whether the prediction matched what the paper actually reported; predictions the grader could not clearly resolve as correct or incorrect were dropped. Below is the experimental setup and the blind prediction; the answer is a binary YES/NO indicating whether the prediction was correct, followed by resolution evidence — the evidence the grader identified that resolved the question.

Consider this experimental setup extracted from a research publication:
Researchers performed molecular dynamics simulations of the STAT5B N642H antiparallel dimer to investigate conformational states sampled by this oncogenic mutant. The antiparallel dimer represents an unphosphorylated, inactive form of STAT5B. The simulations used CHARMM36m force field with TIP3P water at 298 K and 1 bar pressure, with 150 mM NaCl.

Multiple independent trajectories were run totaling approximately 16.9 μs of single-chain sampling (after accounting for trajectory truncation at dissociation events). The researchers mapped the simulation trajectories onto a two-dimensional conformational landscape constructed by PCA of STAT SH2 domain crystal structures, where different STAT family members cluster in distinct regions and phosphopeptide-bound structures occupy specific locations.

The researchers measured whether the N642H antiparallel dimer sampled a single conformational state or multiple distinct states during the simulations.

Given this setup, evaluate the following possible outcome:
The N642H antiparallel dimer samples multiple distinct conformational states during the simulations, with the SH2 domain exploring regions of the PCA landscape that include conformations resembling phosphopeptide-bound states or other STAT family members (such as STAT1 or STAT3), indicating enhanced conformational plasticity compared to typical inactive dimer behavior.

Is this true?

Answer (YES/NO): NO